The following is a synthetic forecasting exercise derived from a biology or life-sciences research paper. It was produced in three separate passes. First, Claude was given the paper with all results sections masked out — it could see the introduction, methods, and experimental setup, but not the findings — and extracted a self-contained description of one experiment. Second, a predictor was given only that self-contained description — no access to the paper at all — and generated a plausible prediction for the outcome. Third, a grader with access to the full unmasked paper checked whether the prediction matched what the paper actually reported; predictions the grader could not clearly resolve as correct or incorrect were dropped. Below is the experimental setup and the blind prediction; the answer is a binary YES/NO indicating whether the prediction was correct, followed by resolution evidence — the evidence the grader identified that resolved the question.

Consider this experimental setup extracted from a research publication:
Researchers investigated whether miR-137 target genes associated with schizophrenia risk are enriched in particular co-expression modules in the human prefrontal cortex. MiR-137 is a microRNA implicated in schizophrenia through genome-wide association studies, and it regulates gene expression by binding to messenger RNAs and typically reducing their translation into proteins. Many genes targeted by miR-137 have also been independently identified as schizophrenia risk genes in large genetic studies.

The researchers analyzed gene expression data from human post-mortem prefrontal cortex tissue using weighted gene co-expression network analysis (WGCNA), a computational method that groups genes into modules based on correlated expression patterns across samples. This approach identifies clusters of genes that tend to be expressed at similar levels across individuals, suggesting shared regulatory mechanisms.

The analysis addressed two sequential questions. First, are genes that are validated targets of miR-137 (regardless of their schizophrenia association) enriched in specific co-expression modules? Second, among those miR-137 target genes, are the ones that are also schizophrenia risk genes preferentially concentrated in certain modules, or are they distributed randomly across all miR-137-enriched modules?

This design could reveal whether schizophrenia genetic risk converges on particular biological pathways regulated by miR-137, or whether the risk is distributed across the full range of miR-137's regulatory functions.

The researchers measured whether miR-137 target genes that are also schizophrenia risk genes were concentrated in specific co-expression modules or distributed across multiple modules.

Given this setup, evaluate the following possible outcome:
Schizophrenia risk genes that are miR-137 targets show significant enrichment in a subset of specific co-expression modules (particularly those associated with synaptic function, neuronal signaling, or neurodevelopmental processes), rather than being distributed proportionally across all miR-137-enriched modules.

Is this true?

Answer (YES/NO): YES